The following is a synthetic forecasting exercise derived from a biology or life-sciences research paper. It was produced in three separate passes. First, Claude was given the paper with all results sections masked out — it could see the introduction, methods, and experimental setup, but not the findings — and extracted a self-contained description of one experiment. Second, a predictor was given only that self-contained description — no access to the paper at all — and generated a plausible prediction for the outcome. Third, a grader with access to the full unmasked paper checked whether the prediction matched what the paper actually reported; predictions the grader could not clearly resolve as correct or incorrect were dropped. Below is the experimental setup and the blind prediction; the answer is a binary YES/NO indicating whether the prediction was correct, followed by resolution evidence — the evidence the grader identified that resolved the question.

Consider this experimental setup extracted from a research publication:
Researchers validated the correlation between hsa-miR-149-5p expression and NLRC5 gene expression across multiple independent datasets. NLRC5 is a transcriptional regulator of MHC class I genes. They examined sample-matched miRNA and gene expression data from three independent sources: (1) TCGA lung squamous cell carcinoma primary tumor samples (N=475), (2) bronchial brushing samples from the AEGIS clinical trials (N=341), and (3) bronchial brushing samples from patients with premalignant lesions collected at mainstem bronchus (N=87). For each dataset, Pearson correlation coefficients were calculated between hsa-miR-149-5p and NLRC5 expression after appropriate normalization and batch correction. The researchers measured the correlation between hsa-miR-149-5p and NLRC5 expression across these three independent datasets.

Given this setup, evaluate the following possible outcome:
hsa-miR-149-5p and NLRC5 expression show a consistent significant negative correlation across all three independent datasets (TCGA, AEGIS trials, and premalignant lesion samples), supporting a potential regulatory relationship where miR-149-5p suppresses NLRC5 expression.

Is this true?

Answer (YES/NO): YES